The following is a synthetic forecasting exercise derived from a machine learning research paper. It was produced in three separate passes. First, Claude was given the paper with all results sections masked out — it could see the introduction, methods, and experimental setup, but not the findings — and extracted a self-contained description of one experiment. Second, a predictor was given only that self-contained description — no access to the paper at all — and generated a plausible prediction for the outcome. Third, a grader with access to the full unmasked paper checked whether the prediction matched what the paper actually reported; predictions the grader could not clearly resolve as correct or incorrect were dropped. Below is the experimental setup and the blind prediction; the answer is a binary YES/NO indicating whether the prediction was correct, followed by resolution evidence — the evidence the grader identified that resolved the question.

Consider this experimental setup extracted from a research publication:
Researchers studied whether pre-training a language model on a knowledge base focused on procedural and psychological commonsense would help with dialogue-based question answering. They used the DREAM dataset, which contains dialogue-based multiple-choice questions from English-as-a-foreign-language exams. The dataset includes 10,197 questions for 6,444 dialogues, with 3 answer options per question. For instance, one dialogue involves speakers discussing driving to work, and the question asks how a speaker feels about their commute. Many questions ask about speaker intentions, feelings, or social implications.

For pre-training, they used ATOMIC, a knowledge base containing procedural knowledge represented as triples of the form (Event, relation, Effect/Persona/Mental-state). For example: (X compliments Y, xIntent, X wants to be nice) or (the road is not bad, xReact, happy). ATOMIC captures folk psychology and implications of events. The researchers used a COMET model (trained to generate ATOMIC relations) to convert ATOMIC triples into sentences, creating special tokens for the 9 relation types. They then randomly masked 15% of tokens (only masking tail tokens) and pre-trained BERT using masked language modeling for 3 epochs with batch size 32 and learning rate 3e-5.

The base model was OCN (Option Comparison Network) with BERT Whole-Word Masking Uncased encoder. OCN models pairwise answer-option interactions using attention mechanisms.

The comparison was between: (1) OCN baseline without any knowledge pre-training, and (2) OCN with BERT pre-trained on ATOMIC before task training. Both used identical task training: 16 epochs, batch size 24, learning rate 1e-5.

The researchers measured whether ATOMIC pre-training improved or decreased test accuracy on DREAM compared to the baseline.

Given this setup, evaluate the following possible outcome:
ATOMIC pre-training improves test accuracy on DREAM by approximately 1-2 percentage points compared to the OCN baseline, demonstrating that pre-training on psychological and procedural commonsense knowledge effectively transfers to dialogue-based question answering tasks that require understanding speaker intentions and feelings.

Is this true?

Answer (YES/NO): NO